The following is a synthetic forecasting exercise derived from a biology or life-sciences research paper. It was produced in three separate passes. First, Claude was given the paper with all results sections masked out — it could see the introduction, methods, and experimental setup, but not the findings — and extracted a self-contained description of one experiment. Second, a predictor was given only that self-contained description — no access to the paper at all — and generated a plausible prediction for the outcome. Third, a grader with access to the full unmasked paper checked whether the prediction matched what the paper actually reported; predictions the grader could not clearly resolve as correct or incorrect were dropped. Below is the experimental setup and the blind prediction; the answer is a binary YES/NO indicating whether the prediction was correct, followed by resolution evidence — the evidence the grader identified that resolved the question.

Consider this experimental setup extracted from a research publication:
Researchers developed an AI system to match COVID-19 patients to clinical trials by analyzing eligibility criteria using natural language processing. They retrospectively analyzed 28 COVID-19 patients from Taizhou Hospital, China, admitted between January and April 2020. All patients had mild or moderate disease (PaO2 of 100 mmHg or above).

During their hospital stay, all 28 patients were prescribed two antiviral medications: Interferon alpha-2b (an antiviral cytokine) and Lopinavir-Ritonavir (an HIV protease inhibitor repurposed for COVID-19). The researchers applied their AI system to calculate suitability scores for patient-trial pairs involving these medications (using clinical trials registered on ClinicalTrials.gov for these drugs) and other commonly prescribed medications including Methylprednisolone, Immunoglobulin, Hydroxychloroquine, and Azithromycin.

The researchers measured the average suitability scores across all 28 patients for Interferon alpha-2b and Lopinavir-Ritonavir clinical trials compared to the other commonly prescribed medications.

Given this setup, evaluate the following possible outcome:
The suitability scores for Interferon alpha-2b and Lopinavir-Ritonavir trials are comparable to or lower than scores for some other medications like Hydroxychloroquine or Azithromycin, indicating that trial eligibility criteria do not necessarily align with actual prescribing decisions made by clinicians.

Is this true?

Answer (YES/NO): YES